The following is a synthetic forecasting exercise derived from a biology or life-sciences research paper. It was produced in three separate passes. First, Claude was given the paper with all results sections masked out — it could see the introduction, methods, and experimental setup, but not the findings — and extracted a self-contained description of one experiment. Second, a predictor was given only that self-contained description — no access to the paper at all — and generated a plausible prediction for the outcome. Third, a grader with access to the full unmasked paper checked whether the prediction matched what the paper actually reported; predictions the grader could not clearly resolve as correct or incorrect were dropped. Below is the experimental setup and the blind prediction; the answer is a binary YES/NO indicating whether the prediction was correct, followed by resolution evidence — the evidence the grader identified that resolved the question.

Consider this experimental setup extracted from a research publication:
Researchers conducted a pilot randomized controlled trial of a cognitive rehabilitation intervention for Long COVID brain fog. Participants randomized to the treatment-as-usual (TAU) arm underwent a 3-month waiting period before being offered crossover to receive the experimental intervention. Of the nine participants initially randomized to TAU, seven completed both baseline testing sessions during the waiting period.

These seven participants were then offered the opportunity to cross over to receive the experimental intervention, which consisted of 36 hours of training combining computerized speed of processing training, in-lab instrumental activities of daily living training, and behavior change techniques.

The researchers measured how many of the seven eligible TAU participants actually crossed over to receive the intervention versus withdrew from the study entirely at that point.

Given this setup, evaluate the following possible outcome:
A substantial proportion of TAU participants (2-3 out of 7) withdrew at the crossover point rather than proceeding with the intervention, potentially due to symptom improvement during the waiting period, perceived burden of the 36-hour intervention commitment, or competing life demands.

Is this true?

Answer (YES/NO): YES